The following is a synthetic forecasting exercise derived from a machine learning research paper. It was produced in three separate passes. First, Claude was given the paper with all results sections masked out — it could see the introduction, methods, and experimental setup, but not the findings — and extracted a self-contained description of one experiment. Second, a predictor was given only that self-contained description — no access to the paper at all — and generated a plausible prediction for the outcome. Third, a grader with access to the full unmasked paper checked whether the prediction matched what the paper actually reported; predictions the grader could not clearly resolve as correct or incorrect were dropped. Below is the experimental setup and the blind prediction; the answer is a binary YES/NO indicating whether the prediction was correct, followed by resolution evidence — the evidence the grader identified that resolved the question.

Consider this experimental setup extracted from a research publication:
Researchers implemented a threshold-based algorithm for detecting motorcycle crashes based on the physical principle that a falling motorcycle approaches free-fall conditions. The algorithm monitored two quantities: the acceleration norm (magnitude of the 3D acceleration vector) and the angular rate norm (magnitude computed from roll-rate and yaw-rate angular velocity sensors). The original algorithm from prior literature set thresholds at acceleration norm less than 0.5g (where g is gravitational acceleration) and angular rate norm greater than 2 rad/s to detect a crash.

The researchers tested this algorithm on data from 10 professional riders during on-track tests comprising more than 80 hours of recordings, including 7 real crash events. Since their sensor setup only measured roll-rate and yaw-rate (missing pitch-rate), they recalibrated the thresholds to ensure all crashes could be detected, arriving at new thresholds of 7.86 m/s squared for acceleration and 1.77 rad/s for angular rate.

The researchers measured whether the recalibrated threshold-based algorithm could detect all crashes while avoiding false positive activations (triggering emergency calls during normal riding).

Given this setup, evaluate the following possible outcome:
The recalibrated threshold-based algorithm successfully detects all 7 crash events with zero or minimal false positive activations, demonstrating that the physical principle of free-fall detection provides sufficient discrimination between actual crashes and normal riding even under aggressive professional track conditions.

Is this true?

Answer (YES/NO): NO